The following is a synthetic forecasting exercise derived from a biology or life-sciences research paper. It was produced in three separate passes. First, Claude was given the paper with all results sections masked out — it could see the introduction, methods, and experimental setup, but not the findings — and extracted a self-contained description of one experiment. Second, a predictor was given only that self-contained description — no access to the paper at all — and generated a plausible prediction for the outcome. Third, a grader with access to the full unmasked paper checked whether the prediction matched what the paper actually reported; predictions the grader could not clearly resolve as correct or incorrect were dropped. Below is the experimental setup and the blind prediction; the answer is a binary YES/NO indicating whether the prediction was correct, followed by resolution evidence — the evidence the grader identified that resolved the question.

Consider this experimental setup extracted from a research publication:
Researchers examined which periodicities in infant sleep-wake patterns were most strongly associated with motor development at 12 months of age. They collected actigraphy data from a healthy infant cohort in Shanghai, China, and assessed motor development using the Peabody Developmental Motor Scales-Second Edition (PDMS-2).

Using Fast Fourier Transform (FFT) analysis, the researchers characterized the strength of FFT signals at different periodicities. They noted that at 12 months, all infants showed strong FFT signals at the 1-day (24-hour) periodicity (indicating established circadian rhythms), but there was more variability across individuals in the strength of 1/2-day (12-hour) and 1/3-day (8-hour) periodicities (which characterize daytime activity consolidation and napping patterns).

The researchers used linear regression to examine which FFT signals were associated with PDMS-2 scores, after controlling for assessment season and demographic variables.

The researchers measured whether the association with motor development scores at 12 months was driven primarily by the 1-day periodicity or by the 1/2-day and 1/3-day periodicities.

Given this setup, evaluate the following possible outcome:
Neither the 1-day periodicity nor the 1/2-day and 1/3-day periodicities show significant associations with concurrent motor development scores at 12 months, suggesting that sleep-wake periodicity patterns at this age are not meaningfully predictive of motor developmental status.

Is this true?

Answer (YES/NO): NO